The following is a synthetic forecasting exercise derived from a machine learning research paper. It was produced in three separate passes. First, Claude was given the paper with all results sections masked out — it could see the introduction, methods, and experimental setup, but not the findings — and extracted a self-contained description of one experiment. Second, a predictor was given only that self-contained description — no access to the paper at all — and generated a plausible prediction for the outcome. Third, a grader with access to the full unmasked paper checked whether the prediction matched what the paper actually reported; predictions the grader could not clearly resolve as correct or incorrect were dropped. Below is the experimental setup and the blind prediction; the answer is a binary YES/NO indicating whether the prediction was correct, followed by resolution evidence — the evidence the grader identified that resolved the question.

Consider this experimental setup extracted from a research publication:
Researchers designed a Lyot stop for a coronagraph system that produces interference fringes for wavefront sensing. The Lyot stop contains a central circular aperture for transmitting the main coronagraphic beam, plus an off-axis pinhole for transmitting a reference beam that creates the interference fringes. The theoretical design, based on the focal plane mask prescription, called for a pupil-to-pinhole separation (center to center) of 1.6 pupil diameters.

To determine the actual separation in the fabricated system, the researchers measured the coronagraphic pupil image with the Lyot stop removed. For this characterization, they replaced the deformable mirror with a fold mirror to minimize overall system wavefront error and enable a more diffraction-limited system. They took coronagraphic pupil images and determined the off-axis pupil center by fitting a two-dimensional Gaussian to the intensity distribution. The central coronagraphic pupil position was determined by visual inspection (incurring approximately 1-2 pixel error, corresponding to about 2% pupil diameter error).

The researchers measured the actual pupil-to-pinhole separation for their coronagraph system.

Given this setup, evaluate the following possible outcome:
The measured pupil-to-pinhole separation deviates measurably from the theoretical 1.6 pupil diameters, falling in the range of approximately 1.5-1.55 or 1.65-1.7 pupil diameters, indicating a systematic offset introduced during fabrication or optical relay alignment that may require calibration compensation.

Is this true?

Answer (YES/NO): YES